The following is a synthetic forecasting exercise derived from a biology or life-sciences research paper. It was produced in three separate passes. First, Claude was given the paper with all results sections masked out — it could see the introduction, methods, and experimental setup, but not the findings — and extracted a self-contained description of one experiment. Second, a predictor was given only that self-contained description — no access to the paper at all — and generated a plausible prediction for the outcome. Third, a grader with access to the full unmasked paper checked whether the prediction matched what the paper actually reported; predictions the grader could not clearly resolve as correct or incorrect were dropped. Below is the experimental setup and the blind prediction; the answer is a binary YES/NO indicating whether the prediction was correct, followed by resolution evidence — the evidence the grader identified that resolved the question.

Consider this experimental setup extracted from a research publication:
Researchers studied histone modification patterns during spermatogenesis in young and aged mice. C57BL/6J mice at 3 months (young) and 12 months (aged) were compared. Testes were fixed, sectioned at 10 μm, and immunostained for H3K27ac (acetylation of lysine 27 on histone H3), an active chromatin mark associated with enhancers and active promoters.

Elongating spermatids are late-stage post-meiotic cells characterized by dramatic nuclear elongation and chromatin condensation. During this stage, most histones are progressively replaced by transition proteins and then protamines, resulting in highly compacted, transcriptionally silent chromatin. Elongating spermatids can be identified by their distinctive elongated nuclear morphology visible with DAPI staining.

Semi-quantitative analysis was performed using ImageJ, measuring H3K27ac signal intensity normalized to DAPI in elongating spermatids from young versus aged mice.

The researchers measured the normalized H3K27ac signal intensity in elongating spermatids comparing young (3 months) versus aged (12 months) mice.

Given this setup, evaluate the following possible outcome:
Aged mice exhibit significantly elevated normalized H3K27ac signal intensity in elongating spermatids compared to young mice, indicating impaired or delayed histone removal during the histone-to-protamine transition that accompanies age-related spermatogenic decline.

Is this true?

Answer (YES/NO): YES